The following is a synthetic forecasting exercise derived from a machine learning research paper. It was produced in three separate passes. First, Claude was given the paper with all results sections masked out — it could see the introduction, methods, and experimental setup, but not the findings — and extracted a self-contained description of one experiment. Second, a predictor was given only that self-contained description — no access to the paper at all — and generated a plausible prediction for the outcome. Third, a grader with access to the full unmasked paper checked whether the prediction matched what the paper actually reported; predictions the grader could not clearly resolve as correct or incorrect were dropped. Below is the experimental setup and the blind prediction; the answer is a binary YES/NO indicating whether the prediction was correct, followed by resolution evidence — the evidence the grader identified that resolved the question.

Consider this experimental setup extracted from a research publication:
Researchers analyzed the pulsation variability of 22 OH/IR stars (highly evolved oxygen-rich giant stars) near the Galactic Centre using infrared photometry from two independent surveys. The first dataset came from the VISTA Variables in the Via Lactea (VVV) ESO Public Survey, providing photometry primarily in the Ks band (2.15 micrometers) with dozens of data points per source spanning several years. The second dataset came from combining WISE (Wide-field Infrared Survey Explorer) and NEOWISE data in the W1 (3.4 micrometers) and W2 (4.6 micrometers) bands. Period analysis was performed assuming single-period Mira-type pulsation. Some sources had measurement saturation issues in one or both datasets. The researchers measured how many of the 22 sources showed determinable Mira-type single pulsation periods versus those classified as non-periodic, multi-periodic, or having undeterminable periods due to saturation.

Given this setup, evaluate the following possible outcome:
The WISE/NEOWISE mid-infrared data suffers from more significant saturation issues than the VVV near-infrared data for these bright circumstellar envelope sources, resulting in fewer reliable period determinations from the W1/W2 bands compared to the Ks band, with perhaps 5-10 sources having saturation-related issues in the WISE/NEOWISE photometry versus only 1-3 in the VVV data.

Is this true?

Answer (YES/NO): NO